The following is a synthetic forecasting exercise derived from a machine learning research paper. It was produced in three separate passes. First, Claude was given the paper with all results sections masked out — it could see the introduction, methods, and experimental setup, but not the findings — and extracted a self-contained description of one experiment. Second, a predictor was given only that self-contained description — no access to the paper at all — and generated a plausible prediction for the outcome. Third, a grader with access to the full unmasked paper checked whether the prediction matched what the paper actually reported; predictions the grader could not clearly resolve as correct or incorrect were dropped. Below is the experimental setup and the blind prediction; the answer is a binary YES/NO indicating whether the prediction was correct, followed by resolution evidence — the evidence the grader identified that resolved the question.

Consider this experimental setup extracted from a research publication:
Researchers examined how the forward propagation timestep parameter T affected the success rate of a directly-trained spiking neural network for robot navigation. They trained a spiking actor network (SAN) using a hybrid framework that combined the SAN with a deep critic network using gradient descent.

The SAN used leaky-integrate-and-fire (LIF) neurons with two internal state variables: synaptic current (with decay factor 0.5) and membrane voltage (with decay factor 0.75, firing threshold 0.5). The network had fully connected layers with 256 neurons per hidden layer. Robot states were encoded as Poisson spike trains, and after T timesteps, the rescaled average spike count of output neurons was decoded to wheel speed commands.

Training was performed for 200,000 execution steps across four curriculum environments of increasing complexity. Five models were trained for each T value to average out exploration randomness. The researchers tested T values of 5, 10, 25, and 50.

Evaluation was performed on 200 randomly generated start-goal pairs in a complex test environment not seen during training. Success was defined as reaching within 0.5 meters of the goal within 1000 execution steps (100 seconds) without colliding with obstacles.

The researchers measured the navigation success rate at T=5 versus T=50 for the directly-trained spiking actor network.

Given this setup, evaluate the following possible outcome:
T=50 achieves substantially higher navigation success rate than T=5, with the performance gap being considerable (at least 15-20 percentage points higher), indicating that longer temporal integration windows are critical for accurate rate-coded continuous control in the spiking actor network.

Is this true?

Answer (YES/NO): NO